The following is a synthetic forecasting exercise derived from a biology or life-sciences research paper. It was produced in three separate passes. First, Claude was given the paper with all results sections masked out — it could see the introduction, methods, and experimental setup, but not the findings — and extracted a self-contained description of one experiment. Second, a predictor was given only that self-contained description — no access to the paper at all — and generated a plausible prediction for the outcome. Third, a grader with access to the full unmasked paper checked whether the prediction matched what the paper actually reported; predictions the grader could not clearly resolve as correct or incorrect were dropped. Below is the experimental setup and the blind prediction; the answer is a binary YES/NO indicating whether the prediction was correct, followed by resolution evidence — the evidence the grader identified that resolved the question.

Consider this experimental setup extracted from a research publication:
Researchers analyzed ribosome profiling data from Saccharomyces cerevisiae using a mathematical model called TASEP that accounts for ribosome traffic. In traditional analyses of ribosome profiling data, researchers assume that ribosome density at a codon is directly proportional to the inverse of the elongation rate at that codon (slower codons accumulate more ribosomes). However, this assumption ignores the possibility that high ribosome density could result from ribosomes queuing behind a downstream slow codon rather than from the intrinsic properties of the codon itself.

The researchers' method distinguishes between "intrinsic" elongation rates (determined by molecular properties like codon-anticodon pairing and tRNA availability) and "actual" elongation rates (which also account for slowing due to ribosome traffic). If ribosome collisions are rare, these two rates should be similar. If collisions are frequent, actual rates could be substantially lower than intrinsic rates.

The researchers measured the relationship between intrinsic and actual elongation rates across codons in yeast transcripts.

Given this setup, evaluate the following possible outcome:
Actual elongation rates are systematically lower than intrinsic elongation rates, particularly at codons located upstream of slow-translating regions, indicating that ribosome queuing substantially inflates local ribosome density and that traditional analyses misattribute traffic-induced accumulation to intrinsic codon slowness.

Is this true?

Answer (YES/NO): NO